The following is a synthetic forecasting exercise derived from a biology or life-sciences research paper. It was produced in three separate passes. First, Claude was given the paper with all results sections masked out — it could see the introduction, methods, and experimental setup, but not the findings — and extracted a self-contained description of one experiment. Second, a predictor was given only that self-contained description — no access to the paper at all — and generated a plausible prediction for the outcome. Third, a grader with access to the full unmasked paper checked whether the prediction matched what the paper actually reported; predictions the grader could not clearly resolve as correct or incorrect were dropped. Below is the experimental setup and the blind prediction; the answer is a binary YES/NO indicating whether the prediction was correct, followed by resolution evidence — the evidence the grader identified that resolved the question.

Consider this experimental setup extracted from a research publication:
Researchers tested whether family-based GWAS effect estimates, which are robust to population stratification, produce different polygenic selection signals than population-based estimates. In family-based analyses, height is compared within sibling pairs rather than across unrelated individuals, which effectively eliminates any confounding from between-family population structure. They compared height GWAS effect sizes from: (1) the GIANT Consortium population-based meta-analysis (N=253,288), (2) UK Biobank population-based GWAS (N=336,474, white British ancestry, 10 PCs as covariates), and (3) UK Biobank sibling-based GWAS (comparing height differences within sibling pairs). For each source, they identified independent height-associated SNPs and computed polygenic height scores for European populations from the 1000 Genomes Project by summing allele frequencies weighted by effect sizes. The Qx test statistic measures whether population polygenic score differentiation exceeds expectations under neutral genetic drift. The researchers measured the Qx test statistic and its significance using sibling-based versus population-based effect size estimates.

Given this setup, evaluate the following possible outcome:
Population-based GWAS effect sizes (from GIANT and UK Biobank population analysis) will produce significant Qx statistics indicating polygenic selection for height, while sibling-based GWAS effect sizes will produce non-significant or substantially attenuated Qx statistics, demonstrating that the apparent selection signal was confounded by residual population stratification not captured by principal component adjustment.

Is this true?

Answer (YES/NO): YES